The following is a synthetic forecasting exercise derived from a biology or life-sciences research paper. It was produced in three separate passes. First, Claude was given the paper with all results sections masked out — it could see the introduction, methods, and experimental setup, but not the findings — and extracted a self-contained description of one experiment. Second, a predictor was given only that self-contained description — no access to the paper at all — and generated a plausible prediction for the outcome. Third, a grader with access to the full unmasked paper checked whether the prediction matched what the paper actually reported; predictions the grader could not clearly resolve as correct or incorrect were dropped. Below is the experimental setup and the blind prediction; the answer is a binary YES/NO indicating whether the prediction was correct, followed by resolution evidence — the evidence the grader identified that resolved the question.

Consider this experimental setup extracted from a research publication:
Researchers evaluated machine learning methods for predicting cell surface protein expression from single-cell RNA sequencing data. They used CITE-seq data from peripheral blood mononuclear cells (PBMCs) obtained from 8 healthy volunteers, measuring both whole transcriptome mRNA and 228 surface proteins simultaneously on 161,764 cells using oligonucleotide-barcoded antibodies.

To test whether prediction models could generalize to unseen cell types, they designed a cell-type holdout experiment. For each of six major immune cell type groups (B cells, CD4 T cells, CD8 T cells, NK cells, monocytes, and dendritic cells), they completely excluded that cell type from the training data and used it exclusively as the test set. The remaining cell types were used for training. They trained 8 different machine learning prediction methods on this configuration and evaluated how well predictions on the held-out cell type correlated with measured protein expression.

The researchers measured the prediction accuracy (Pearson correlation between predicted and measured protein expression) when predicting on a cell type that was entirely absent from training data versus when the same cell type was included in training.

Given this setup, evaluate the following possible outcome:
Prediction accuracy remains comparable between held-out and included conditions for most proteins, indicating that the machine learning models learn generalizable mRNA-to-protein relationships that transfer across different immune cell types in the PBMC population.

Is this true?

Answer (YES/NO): NO